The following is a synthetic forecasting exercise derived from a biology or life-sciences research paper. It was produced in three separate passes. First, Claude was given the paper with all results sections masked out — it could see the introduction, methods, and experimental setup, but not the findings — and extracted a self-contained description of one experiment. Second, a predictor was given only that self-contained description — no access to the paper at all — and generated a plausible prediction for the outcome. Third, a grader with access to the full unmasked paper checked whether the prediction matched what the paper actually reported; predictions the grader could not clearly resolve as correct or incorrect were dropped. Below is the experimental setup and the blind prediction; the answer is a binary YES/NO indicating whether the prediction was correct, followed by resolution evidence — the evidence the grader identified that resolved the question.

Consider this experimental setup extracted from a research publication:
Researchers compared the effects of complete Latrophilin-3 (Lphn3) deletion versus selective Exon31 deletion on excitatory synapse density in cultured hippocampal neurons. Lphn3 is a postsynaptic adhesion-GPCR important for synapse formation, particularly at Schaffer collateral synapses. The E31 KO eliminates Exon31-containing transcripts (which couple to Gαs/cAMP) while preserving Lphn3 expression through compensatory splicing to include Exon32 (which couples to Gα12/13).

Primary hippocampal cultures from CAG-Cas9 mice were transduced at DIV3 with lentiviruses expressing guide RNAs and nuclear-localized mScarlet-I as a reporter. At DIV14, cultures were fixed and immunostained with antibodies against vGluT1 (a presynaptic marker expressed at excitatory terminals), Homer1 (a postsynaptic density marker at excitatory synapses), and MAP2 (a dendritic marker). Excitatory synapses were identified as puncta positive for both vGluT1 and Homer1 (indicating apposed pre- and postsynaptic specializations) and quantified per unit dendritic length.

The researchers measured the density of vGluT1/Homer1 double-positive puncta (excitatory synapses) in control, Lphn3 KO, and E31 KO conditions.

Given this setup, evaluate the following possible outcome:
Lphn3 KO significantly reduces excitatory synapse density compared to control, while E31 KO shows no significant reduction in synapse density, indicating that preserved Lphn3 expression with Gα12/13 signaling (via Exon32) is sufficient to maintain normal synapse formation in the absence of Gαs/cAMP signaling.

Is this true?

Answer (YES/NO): NO